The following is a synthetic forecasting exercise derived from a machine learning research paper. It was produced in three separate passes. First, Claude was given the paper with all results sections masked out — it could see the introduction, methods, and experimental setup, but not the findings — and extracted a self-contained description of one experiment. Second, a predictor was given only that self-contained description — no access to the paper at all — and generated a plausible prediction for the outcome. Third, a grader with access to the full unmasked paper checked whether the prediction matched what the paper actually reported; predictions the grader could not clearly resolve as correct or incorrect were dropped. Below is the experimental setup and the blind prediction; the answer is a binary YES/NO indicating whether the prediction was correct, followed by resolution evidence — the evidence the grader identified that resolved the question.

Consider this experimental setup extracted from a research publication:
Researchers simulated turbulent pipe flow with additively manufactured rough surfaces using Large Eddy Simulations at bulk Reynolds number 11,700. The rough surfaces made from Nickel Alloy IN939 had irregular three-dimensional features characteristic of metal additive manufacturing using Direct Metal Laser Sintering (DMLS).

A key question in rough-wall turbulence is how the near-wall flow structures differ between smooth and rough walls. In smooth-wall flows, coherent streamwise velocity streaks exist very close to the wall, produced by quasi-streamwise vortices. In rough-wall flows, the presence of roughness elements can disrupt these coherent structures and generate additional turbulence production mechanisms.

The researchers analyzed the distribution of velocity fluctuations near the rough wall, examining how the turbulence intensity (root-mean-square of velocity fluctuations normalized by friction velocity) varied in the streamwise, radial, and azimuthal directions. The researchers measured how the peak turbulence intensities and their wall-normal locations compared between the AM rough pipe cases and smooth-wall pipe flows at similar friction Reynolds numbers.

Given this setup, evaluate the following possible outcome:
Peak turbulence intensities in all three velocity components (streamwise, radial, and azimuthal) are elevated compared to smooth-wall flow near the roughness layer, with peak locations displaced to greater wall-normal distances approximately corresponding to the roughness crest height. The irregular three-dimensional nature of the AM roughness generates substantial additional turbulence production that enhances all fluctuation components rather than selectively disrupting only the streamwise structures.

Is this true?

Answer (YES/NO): NO